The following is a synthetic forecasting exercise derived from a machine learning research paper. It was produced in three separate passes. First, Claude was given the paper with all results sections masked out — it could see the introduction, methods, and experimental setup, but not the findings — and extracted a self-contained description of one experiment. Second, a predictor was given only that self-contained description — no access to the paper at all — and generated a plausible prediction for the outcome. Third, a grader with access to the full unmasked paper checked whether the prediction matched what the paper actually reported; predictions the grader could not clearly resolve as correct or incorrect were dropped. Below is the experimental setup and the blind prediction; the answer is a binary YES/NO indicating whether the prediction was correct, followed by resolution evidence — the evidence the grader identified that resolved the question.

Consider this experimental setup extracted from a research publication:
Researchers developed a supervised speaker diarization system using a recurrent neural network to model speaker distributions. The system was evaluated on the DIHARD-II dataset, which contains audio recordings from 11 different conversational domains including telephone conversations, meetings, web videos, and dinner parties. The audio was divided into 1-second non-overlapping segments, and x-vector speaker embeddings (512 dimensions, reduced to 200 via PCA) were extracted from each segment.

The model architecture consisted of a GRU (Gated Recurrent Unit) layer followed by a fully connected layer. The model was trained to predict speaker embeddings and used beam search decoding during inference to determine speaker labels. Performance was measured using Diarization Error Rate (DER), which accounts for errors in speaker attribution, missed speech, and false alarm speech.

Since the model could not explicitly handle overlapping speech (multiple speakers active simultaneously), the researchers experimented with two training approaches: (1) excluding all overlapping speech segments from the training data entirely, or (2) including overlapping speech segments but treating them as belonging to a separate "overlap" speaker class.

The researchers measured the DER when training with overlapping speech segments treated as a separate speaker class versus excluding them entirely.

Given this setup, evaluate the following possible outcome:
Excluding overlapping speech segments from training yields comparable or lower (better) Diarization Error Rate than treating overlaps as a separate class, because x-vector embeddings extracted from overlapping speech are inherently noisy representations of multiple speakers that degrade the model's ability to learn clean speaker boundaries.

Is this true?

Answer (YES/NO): NO